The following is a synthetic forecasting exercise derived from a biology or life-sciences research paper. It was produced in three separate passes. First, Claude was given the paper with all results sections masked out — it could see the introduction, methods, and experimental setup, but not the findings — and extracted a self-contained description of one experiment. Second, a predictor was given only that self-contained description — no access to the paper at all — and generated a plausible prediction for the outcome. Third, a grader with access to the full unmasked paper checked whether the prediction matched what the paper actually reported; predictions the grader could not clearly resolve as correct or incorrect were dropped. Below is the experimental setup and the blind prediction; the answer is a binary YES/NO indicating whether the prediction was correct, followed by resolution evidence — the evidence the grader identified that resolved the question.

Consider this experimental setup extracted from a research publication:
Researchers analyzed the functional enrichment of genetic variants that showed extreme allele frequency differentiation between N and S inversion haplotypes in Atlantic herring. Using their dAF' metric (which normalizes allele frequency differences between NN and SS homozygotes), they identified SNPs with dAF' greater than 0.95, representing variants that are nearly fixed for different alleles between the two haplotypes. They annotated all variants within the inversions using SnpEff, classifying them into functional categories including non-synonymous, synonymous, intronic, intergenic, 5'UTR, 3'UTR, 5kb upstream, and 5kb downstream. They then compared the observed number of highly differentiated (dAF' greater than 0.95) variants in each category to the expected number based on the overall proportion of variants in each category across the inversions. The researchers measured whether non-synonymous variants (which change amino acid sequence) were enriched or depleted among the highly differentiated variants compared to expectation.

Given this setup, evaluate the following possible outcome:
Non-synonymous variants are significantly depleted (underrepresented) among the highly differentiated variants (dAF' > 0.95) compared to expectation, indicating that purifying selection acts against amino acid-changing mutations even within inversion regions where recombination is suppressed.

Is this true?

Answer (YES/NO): NO